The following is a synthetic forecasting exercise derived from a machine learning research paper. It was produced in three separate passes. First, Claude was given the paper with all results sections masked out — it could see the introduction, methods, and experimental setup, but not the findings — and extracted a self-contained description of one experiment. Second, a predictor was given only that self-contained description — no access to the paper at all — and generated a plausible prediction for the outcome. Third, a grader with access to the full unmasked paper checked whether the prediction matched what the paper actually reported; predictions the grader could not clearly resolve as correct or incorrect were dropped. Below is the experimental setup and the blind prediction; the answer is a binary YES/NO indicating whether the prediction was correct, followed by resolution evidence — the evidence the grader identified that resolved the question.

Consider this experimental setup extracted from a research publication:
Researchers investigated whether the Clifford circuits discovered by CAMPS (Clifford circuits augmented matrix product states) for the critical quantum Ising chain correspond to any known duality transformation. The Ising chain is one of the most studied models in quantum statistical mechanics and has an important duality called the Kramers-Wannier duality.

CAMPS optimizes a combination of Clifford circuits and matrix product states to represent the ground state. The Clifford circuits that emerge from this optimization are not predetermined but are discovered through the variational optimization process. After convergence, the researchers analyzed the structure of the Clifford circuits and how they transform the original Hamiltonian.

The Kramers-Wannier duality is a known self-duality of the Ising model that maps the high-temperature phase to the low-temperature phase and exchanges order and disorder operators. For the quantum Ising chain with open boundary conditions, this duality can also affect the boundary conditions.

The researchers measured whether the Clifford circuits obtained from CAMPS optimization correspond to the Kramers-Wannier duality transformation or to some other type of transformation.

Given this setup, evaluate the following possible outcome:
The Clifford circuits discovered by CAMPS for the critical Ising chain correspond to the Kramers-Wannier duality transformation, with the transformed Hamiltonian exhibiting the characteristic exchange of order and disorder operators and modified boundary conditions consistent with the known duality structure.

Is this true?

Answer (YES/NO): YES